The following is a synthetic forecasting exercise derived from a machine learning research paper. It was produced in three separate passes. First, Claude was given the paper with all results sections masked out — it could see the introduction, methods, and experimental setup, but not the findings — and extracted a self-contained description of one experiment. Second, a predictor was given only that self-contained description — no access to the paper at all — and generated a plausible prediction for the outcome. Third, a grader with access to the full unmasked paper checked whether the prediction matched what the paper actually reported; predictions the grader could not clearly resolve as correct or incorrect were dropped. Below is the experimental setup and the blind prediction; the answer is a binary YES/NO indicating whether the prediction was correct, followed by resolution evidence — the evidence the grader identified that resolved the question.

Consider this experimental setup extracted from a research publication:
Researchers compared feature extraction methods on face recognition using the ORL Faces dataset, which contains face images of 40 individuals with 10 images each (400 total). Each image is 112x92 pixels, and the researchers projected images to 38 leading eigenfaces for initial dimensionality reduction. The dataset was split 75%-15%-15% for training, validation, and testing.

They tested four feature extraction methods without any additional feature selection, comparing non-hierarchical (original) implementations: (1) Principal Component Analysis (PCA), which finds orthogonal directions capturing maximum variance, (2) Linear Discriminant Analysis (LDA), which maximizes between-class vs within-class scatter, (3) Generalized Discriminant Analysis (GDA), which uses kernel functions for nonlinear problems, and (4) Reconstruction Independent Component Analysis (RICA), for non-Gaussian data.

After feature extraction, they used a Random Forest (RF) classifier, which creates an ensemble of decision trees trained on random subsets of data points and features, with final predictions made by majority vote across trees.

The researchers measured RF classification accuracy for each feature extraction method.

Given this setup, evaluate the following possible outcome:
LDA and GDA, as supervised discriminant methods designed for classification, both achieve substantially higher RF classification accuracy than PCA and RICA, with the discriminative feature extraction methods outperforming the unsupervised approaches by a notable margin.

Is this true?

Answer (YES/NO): NO